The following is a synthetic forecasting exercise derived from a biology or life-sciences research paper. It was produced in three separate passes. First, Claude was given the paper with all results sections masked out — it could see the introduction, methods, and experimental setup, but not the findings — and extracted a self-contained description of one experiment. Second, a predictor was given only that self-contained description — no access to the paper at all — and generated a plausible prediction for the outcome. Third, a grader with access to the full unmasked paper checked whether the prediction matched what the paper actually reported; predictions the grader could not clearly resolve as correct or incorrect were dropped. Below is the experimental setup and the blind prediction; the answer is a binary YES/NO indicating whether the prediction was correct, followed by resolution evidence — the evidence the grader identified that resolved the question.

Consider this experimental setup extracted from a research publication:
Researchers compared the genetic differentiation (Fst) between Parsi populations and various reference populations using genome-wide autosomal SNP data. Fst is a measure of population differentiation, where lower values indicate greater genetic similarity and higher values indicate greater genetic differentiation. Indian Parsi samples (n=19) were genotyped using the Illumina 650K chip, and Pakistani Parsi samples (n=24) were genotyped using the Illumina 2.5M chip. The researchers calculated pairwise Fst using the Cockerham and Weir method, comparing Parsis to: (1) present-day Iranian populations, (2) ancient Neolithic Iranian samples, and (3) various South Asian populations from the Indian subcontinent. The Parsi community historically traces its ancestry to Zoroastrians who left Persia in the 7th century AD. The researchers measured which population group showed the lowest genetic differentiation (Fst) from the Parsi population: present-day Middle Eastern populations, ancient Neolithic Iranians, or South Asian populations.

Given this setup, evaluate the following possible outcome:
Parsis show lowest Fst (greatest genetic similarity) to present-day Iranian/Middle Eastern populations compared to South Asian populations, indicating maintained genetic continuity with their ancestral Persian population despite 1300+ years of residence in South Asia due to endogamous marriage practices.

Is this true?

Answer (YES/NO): YES